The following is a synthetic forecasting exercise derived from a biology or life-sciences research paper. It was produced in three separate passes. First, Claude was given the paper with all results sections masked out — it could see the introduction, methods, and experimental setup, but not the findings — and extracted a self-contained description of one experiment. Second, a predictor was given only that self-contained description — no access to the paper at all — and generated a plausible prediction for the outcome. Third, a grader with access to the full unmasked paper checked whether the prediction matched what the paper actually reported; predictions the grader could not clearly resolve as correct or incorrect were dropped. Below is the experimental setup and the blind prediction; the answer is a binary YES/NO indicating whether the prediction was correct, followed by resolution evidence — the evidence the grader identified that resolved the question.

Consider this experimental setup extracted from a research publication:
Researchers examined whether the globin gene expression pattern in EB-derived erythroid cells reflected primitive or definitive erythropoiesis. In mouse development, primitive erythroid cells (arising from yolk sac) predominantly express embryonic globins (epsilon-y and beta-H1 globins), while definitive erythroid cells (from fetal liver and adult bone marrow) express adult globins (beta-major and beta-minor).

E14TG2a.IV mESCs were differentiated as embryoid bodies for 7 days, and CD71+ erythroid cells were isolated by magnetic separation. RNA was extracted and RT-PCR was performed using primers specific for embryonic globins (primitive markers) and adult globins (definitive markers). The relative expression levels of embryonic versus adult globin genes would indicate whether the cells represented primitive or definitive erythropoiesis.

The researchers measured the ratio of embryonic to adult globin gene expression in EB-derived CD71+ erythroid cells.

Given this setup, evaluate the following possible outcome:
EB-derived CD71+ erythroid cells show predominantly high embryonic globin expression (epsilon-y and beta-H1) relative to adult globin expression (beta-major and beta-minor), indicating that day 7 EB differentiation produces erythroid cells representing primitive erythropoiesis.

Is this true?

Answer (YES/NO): NO